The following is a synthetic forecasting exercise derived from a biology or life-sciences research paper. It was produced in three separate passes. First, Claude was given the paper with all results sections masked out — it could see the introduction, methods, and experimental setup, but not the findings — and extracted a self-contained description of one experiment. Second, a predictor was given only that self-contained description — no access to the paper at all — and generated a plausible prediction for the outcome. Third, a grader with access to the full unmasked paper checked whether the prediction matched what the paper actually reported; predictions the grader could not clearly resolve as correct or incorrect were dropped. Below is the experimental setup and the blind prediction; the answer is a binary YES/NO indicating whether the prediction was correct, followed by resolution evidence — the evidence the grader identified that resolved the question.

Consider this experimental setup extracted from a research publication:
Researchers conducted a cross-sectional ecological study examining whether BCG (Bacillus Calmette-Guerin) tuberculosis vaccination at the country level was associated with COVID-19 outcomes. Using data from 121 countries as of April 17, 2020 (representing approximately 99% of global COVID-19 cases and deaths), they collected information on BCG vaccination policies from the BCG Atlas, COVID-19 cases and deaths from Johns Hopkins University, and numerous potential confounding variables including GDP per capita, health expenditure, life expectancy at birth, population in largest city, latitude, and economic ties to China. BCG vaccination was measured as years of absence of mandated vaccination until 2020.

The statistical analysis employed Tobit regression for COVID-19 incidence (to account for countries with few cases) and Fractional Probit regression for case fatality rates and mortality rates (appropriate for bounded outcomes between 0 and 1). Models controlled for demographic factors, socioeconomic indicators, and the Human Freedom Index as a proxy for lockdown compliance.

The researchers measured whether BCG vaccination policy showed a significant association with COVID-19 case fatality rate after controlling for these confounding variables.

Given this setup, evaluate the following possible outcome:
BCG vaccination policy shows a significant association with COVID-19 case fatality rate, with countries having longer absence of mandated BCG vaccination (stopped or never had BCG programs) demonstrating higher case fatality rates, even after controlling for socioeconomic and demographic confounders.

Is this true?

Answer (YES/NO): YES